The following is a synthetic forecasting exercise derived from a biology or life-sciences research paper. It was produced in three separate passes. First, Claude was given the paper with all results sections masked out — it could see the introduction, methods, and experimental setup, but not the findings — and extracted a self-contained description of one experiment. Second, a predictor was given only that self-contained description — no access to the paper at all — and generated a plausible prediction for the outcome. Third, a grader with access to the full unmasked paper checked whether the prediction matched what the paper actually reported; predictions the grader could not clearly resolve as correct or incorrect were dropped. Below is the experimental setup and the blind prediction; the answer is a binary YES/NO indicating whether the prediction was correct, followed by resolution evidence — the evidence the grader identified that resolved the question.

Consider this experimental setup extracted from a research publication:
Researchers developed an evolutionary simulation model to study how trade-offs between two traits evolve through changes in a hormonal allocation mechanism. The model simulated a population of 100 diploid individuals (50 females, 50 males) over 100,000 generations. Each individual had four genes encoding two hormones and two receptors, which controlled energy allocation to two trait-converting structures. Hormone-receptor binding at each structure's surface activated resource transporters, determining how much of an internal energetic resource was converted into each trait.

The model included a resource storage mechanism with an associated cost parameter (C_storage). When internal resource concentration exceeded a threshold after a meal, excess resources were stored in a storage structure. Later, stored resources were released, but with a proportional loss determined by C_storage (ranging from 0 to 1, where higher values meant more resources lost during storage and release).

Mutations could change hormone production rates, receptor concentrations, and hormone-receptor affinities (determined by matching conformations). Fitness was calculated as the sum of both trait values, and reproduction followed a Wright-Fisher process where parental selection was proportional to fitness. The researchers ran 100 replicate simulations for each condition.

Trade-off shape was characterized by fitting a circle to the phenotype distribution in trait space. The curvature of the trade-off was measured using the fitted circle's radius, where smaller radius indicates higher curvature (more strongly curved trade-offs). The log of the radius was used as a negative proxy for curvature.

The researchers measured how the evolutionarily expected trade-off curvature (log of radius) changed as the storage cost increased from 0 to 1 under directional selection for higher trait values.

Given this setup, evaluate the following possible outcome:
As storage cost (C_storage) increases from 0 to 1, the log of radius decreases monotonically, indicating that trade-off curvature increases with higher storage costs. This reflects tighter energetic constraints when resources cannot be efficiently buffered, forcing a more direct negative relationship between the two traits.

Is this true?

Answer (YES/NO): YES